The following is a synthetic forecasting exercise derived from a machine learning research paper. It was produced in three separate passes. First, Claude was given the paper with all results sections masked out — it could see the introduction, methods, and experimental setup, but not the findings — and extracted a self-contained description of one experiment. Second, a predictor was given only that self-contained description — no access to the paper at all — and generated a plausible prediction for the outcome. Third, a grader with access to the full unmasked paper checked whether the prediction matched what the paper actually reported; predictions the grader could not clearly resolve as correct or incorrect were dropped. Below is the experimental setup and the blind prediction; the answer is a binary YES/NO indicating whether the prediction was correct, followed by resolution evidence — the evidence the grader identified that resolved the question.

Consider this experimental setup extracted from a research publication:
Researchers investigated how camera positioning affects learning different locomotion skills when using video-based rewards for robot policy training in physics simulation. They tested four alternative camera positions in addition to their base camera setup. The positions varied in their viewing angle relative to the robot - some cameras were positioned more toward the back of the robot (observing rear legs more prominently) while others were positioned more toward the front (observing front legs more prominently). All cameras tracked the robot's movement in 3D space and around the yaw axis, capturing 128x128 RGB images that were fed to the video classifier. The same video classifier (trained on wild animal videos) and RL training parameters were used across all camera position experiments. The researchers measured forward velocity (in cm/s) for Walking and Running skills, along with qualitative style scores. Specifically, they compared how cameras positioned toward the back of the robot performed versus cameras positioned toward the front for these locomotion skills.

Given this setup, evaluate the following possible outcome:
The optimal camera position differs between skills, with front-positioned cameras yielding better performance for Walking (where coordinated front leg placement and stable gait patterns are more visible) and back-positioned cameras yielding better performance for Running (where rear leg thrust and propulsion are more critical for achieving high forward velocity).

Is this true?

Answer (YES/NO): NO